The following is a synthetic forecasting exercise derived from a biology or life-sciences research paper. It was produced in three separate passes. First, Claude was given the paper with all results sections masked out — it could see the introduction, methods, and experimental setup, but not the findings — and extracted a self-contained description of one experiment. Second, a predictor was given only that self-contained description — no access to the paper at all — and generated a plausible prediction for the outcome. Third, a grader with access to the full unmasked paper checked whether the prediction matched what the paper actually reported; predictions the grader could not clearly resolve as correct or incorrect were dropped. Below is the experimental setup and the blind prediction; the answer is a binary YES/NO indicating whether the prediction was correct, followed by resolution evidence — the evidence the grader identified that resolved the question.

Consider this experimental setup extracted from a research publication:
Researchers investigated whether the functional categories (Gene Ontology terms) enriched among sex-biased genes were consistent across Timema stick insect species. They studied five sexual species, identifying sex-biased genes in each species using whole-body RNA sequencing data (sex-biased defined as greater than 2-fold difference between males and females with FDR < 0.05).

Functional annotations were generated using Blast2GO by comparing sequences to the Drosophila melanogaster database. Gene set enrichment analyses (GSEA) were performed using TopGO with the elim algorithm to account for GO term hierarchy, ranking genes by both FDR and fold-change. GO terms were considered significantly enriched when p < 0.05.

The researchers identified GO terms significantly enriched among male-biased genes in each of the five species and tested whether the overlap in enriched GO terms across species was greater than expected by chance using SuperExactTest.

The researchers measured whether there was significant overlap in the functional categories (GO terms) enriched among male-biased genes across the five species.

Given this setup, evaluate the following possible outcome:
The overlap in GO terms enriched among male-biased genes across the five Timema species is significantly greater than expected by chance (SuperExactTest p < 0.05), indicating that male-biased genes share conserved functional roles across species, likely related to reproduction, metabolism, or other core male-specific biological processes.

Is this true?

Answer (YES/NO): YES